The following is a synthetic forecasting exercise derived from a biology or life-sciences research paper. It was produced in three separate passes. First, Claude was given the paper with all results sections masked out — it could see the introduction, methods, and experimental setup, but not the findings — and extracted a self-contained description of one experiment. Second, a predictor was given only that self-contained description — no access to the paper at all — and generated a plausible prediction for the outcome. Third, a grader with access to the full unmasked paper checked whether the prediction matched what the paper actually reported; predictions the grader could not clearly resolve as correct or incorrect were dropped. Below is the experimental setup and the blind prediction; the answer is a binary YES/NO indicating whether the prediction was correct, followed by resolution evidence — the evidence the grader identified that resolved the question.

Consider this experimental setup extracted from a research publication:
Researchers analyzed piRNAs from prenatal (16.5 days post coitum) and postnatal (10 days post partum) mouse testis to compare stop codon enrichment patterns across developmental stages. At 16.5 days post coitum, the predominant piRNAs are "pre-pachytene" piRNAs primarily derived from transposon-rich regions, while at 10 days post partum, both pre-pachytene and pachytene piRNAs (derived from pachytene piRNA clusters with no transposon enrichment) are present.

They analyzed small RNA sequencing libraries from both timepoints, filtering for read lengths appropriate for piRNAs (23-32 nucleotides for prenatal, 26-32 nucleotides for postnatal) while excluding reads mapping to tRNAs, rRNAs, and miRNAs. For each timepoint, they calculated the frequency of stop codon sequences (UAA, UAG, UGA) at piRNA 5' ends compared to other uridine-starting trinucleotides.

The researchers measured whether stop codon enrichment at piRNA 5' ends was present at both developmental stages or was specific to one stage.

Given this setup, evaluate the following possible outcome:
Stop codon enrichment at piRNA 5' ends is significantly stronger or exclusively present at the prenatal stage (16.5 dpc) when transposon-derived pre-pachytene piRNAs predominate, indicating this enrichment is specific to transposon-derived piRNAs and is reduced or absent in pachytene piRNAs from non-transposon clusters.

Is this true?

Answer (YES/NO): NO